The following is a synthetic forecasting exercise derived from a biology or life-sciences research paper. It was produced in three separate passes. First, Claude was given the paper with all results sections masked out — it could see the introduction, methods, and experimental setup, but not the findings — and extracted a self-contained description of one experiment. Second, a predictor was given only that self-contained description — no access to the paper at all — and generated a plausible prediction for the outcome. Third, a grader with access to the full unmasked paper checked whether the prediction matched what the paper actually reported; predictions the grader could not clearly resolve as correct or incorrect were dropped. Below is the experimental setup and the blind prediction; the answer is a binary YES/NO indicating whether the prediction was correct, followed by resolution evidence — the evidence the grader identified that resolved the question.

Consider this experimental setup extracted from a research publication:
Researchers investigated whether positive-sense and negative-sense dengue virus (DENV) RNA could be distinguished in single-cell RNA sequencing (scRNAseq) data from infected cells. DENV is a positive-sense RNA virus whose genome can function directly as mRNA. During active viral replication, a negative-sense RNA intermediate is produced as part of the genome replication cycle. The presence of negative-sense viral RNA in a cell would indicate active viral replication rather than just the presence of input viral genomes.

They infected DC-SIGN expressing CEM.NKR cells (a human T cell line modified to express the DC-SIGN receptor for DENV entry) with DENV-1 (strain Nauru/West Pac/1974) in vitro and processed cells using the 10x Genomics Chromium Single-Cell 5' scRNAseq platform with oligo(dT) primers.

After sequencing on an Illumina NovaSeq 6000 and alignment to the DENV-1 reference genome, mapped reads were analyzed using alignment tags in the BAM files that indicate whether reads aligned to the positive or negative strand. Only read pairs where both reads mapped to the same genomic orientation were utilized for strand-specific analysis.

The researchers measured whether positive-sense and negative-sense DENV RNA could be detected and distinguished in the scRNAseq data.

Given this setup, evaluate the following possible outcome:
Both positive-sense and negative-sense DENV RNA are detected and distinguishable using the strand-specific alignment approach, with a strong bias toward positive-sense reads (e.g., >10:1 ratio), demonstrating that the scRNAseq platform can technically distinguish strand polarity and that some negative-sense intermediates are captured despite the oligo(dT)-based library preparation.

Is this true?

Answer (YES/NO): YES